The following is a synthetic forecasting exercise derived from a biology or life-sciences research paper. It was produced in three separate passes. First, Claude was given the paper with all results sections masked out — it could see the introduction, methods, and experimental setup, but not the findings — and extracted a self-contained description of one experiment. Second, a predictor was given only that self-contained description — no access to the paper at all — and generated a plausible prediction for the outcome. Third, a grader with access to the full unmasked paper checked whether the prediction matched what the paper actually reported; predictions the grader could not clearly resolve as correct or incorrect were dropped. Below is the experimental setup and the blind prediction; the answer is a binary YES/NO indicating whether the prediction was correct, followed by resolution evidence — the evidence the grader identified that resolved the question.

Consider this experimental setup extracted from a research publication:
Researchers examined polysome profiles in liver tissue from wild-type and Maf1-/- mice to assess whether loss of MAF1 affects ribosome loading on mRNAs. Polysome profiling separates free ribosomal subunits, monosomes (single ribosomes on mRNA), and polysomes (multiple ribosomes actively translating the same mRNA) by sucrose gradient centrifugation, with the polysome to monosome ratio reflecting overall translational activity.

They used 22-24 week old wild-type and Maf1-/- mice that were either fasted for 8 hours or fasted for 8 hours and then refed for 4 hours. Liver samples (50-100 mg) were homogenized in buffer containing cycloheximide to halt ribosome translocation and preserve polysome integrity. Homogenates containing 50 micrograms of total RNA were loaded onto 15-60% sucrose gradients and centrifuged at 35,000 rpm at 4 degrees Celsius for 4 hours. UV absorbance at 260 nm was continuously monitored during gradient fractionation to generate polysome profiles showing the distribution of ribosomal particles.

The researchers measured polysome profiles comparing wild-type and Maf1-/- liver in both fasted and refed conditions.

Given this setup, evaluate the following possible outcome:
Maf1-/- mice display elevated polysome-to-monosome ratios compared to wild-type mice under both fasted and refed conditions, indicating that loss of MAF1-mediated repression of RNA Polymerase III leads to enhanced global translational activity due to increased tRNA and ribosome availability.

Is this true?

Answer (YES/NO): NO